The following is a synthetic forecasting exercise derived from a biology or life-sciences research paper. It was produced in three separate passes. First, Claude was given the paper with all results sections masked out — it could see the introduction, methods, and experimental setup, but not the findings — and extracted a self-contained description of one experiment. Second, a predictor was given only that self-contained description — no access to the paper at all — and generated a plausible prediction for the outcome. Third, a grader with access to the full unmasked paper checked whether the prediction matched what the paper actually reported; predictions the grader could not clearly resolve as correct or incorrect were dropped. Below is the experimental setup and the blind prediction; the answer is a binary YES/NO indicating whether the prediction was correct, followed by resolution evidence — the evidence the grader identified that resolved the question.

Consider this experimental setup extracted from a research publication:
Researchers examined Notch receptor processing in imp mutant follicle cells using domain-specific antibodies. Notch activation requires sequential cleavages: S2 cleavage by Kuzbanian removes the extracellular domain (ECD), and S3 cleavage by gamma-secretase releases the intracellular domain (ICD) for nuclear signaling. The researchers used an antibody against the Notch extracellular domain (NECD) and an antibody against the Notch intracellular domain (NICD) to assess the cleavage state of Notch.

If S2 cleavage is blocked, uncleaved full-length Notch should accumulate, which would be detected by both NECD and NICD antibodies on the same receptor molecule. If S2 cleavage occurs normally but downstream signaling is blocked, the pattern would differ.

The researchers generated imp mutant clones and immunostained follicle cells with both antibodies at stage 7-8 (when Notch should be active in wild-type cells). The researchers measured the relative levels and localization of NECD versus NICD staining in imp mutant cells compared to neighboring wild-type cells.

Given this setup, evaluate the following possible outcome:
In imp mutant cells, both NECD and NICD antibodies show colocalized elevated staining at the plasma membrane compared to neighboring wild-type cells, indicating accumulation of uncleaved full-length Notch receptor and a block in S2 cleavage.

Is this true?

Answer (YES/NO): YES